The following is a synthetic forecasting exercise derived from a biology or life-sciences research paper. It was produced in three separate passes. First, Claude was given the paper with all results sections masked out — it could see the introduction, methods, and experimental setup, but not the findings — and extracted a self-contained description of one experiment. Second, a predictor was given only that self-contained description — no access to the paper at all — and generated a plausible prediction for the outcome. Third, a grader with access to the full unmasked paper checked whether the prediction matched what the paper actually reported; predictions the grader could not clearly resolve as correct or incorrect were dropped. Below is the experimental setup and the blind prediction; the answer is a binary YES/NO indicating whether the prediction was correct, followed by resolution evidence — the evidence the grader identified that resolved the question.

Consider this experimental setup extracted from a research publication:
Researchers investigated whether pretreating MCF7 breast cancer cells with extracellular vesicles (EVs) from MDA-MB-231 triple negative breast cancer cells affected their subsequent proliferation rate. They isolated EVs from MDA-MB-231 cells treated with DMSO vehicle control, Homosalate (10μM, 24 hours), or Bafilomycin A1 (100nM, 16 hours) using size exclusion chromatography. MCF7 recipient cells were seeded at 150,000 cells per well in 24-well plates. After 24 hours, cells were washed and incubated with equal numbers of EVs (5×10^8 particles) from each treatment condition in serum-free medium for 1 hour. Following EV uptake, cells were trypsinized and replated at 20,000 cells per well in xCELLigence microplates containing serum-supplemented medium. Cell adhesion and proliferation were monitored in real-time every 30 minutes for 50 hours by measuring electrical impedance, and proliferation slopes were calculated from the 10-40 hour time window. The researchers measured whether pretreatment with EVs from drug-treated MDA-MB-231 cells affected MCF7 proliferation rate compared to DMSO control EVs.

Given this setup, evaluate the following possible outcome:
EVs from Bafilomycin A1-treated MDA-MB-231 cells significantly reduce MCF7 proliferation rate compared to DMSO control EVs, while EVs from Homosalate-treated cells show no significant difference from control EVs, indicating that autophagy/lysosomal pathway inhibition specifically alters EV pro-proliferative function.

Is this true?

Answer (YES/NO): NO